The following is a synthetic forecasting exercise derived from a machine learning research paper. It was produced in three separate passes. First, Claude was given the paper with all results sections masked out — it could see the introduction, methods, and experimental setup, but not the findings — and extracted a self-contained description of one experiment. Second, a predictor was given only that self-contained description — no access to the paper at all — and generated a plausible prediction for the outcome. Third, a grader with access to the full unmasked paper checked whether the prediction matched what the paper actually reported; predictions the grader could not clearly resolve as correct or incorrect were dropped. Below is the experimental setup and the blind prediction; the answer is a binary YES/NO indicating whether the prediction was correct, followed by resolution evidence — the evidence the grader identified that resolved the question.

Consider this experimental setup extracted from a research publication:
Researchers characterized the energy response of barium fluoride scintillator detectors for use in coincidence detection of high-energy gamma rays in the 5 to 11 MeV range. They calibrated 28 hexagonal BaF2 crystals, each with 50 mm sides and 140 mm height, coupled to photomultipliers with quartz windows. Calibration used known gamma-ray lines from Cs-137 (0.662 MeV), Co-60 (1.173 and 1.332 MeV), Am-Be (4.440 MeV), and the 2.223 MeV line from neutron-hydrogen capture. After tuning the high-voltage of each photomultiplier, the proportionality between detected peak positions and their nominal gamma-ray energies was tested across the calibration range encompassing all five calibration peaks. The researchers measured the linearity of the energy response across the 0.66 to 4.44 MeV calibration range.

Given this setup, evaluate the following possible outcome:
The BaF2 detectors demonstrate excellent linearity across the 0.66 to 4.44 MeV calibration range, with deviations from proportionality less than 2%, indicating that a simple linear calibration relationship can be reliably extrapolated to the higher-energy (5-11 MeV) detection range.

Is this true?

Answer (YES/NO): YES